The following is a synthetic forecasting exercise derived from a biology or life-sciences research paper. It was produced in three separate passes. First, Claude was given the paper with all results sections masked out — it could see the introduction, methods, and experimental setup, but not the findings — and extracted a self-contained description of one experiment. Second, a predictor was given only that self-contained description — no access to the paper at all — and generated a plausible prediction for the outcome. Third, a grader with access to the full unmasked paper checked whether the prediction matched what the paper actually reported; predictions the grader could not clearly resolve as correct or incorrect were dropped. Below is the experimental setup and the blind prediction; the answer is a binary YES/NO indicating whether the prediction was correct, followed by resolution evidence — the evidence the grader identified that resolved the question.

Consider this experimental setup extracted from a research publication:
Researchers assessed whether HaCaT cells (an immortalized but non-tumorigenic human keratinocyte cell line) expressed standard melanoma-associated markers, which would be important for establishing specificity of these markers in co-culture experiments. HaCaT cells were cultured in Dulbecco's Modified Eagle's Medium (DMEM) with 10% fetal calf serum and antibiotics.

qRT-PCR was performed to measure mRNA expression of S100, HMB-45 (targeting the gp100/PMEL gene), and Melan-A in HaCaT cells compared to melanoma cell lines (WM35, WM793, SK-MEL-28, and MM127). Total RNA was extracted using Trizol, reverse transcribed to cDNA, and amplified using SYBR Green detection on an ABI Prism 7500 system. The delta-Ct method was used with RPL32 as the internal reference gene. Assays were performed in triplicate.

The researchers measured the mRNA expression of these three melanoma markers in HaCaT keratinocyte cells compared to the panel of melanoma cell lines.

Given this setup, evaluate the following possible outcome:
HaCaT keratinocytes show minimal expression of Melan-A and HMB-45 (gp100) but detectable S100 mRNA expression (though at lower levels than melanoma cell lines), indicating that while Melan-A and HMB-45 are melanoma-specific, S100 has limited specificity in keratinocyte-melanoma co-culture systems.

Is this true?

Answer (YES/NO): NO